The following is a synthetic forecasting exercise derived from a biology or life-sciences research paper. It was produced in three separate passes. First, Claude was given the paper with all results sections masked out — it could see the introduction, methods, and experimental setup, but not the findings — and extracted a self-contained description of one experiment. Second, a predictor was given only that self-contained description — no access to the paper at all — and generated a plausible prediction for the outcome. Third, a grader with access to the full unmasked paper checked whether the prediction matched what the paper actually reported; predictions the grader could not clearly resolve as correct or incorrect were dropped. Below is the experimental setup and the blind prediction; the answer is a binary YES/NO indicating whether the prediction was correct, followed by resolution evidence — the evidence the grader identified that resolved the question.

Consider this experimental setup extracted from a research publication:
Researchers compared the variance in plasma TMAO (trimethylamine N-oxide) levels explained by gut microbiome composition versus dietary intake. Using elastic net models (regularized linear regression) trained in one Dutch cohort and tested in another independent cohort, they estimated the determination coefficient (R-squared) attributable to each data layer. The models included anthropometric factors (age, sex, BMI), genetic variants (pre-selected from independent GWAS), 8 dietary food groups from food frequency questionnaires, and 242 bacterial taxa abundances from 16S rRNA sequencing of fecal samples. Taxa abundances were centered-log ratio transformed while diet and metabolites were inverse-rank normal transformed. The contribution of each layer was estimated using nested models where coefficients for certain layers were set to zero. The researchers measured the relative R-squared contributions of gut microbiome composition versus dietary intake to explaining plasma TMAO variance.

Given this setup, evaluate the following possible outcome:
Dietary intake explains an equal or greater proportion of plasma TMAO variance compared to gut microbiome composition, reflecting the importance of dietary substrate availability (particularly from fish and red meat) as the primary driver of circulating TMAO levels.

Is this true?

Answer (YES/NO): NO